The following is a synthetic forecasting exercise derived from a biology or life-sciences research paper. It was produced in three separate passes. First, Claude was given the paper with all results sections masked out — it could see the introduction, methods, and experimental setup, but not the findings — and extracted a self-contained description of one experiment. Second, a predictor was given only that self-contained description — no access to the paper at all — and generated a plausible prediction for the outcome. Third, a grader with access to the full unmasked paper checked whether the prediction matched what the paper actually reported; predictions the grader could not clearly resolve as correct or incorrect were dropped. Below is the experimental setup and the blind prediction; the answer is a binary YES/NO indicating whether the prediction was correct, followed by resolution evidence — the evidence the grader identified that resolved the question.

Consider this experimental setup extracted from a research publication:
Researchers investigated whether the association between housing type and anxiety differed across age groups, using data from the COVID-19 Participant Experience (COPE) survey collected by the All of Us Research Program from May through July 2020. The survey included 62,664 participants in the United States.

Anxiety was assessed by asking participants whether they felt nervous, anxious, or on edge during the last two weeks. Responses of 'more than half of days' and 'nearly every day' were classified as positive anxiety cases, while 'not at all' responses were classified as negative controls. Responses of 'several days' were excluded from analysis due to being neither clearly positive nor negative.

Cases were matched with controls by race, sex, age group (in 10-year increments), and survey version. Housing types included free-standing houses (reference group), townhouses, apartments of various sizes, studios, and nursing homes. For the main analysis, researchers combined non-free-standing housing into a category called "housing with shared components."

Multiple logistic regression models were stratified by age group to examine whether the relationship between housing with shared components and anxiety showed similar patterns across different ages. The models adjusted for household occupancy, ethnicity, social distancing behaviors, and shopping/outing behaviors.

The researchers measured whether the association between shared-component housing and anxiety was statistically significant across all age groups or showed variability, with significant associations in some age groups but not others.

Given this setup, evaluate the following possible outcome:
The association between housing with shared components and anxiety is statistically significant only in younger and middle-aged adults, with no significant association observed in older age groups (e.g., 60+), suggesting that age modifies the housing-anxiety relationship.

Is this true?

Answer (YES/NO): NO